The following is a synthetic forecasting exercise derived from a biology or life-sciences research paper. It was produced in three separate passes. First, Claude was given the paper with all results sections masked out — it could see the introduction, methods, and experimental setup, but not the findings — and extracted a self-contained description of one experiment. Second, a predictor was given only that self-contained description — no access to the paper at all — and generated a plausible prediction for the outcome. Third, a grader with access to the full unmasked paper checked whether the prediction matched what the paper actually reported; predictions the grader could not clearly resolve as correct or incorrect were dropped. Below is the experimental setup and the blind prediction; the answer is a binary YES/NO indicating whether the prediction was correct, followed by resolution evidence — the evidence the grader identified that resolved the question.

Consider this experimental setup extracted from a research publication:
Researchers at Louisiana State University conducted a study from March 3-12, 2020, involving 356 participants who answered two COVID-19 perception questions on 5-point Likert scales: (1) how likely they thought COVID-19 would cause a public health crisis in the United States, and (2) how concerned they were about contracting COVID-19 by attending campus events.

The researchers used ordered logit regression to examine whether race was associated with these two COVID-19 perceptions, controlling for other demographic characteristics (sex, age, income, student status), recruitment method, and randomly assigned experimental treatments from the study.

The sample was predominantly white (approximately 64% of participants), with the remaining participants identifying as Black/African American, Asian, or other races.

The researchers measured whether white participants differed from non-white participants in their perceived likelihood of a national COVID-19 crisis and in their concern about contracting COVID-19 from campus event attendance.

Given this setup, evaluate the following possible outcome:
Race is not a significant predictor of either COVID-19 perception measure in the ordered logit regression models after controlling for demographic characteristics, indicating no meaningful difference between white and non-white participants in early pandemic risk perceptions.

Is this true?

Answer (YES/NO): NO